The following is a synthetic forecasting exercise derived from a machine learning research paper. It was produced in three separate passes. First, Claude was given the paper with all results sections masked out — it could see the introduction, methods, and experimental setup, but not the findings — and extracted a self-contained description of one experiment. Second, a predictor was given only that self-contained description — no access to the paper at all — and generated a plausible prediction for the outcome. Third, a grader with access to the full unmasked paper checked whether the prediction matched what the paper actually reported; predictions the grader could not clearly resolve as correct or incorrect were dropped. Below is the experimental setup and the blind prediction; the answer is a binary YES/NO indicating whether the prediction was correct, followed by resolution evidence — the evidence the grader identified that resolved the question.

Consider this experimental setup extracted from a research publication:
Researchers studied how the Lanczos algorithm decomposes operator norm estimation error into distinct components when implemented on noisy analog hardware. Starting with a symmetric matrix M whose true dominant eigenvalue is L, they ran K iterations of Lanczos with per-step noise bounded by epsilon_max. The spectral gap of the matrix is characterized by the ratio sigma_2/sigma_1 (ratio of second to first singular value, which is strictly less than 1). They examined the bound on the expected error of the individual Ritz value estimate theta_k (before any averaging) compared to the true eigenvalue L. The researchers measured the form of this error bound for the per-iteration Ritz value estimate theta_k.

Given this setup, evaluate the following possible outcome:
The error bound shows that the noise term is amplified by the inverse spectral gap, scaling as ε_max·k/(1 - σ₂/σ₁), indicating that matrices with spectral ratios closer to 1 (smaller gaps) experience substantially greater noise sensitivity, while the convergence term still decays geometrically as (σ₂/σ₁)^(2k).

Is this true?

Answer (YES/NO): NO